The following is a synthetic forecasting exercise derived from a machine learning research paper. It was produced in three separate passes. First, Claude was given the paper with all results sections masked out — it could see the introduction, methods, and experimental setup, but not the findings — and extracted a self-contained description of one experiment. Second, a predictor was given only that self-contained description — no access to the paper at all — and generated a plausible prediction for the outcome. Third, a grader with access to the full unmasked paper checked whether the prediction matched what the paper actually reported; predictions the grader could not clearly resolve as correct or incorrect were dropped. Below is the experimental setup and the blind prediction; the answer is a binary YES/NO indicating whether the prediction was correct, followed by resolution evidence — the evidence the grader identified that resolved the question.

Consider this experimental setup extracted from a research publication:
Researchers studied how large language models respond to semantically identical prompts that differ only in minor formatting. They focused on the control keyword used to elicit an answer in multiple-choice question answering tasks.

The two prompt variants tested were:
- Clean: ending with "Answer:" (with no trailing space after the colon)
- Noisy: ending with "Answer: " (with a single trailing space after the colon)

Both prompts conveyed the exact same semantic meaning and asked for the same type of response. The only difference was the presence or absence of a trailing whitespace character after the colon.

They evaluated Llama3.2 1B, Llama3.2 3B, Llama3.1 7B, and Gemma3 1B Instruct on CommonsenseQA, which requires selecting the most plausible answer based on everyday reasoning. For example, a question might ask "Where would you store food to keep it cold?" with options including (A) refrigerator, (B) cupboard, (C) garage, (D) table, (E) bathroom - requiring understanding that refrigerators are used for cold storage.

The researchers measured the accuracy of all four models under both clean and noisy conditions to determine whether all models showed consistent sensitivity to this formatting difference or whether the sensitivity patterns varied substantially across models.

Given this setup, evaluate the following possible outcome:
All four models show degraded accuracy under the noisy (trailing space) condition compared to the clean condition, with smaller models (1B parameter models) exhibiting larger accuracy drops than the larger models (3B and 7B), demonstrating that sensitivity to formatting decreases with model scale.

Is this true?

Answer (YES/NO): NO